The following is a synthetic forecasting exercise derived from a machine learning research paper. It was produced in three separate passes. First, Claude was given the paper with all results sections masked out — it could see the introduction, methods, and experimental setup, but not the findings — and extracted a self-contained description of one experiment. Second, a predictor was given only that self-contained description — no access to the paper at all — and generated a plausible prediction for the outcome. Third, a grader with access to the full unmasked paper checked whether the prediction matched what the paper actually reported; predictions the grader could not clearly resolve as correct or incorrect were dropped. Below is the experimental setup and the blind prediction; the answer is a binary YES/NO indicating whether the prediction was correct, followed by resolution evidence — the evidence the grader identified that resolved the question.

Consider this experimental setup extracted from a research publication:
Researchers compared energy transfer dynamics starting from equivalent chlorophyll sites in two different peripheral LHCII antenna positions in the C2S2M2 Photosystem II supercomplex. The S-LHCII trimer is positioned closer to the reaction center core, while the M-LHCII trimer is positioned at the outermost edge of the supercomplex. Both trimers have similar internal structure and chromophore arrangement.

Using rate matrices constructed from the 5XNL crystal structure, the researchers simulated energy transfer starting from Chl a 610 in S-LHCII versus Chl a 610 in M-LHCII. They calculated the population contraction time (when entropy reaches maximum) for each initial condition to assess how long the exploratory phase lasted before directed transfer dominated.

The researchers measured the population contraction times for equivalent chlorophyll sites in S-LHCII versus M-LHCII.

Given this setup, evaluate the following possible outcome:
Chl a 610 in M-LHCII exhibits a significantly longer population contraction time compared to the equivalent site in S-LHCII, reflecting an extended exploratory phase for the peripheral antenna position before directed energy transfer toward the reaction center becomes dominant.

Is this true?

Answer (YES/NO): YES